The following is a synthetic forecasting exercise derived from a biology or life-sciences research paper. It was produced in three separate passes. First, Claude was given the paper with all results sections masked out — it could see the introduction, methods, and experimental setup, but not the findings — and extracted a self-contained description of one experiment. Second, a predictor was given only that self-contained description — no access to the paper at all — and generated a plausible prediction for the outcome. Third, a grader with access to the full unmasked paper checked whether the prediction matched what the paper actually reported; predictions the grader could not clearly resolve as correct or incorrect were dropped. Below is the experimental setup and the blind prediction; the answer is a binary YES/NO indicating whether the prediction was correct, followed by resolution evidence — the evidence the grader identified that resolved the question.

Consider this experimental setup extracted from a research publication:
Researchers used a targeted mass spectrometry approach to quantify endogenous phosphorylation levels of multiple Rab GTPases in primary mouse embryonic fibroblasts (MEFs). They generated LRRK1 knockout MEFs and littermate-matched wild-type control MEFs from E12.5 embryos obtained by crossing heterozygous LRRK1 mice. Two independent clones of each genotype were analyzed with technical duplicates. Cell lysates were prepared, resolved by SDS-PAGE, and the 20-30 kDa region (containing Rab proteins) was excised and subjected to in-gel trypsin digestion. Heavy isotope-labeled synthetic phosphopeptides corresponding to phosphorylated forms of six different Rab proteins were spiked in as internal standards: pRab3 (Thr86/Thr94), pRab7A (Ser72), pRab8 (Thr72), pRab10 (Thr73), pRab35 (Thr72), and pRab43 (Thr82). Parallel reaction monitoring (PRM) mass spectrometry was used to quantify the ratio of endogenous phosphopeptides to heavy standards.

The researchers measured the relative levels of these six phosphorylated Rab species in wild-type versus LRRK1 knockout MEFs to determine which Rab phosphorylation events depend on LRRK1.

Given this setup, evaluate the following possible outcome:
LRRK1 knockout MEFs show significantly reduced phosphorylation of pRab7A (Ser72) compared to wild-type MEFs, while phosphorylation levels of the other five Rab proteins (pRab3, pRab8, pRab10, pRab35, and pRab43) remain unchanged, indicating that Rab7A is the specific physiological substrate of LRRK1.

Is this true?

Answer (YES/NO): YES